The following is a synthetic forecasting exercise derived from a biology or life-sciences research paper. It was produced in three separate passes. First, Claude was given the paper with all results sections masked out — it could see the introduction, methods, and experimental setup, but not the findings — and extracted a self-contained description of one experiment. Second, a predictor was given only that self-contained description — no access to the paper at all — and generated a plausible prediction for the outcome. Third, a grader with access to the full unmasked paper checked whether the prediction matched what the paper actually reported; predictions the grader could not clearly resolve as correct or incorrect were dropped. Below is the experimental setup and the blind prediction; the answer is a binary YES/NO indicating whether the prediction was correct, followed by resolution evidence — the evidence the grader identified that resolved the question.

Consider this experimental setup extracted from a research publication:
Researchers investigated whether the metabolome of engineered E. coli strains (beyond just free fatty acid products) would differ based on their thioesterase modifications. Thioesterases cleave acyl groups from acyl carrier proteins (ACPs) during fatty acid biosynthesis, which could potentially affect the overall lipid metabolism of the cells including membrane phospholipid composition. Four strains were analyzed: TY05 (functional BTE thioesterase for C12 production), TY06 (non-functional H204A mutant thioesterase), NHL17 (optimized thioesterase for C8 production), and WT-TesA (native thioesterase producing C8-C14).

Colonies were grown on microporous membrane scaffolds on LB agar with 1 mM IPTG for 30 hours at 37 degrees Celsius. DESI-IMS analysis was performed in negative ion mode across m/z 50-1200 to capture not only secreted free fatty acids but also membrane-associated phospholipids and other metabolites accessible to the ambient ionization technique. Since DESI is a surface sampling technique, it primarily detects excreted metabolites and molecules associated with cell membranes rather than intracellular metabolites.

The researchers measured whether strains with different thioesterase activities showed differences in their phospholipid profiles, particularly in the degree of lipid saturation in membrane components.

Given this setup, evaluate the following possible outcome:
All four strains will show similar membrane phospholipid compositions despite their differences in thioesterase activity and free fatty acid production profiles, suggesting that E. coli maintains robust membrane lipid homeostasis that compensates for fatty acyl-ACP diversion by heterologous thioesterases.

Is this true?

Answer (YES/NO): NO